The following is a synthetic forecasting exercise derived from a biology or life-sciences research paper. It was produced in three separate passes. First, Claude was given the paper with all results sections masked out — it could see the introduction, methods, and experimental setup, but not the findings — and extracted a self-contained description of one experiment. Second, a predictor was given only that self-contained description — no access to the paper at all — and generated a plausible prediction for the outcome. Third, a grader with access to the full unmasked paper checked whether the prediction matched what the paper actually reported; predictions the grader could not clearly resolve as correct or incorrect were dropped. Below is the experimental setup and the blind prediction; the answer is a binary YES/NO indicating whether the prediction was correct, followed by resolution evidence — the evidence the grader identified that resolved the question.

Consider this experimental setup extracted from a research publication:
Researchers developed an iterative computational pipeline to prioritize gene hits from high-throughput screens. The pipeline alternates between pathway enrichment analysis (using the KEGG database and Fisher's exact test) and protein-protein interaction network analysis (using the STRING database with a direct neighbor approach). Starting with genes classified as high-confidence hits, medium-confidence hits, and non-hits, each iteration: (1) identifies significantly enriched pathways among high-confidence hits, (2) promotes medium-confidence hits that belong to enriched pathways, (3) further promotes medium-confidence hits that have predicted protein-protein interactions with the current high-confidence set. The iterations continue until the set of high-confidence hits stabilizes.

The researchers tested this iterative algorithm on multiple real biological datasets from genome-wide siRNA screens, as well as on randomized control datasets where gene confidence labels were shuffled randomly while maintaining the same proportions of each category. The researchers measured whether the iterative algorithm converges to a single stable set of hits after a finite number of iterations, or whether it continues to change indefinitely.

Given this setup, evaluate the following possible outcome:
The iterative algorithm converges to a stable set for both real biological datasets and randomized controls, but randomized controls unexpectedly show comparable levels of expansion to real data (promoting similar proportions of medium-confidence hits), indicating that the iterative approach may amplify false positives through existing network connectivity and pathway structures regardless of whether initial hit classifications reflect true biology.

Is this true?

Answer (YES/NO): NO